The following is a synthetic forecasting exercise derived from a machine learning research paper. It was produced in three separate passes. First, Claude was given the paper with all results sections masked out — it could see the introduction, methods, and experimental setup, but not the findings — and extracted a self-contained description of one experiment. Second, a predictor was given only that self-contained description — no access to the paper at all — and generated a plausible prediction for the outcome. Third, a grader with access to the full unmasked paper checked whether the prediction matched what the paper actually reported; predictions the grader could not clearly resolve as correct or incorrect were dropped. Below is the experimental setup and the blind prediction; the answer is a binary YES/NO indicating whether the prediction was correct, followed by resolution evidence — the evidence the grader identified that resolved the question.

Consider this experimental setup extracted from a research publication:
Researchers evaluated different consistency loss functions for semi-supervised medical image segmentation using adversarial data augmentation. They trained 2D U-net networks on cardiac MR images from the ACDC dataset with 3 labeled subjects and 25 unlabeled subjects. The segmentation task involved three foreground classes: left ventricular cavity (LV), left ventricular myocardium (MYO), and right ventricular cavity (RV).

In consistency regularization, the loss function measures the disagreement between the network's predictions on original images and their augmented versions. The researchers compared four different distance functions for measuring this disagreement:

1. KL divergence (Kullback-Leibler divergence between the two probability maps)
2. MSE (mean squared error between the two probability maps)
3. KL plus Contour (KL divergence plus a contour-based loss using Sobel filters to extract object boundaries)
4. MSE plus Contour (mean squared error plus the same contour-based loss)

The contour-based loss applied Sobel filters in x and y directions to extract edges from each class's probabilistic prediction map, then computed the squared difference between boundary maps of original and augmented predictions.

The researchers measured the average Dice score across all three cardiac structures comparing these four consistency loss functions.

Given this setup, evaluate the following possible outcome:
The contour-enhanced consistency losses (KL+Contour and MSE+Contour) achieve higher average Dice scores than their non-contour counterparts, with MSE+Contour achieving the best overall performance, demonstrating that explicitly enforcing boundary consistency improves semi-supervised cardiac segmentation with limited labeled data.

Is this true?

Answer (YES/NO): YES